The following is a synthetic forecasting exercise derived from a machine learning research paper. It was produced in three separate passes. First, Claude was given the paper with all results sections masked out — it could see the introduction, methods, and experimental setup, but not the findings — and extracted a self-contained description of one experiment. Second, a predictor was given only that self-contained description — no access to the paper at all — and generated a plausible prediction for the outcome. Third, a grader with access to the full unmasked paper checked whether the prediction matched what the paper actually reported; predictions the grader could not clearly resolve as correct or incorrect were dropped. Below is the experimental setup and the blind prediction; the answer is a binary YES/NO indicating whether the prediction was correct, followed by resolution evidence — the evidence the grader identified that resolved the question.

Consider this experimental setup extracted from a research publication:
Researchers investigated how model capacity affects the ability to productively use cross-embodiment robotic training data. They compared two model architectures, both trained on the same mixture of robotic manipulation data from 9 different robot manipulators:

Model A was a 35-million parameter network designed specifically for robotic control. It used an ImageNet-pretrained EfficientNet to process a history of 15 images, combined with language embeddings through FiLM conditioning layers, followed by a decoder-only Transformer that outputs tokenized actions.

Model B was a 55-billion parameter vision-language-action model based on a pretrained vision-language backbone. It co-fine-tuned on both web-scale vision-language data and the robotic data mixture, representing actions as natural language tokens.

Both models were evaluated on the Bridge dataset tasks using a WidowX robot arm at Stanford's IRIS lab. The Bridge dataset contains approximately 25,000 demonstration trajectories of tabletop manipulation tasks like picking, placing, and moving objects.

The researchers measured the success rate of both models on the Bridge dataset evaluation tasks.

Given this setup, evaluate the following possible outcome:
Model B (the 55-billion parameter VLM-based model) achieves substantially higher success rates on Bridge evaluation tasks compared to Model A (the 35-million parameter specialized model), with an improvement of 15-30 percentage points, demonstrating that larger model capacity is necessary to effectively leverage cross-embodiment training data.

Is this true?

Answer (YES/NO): YES